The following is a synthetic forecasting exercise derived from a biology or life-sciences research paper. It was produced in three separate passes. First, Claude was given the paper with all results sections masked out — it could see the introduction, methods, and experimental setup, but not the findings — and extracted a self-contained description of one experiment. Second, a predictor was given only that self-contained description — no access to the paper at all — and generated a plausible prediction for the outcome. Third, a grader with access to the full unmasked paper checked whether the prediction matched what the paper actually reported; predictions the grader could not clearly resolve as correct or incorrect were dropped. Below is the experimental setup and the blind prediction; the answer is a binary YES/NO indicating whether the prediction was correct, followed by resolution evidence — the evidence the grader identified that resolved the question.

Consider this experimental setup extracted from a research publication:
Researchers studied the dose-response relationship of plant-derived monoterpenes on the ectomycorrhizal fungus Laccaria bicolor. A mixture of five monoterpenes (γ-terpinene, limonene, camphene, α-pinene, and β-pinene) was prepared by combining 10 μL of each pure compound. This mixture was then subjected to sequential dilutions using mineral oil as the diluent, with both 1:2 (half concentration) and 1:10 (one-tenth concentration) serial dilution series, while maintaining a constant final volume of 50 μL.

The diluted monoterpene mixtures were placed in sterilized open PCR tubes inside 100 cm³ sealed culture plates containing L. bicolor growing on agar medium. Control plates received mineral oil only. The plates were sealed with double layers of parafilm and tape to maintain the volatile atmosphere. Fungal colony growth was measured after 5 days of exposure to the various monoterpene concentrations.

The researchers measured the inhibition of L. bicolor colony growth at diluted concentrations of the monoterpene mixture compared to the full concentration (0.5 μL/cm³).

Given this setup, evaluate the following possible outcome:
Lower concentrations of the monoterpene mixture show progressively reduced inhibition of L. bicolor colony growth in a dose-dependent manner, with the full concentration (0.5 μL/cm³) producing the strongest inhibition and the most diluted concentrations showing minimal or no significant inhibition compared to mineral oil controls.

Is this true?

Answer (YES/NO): NO